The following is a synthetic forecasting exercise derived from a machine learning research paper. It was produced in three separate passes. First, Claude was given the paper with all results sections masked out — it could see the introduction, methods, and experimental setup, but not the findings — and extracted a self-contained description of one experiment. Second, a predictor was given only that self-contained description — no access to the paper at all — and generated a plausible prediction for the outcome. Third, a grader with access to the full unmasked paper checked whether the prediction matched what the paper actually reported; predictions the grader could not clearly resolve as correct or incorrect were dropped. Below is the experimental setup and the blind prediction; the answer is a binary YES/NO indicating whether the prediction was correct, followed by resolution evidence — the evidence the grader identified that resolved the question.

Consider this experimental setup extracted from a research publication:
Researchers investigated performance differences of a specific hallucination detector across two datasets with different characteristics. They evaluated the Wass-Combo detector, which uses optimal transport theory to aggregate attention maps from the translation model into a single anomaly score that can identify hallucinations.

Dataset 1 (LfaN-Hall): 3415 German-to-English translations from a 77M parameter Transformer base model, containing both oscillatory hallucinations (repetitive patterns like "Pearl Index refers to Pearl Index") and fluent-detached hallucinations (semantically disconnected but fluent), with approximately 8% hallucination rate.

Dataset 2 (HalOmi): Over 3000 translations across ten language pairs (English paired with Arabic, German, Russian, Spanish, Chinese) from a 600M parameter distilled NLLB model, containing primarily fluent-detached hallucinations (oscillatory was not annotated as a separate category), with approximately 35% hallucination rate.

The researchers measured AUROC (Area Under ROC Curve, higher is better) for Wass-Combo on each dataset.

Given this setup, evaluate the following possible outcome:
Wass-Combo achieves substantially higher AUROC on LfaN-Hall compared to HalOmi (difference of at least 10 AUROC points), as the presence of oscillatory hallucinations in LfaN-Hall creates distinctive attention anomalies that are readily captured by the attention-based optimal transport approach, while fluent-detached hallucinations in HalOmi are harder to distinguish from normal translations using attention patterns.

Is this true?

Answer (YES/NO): YES